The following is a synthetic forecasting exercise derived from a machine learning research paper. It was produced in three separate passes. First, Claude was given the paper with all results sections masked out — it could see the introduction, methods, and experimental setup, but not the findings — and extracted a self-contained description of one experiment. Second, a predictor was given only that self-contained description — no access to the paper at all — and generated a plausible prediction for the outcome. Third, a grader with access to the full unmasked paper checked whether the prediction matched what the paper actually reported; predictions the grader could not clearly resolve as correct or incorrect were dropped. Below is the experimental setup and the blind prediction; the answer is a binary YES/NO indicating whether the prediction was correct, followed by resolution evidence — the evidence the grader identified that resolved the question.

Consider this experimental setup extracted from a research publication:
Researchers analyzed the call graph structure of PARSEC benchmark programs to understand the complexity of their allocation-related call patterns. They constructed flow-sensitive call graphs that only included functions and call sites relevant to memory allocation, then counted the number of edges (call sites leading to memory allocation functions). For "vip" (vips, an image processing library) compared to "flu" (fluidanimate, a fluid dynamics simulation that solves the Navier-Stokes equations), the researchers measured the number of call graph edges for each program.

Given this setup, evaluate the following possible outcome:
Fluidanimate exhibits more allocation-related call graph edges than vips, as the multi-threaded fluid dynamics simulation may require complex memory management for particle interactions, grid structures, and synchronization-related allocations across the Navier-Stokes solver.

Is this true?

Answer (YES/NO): NO